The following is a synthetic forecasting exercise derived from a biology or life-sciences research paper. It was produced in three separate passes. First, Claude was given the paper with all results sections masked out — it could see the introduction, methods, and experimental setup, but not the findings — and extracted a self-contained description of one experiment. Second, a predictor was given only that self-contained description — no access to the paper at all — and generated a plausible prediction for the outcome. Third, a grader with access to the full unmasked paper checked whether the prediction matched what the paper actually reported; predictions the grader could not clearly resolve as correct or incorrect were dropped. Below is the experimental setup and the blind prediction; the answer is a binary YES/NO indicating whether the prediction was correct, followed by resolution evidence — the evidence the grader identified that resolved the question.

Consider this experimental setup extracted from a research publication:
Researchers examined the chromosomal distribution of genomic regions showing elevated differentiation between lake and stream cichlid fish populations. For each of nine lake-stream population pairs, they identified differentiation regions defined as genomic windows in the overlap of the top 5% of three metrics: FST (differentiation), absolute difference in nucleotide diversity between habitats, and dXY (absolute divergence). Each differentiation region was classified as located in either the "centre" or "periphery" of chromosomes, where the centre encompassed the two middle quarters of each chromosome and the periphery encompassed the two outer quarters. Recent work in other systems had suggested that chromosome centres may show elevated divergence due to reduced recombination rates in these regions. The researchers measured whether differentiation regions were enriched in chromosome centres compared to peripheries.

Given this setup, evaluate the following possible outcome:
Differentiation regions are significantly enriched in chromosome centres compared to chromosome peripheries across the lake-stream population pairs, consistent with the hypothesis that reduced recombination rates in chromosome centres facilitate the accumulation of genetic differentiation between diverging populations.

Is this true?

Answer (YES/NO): NO